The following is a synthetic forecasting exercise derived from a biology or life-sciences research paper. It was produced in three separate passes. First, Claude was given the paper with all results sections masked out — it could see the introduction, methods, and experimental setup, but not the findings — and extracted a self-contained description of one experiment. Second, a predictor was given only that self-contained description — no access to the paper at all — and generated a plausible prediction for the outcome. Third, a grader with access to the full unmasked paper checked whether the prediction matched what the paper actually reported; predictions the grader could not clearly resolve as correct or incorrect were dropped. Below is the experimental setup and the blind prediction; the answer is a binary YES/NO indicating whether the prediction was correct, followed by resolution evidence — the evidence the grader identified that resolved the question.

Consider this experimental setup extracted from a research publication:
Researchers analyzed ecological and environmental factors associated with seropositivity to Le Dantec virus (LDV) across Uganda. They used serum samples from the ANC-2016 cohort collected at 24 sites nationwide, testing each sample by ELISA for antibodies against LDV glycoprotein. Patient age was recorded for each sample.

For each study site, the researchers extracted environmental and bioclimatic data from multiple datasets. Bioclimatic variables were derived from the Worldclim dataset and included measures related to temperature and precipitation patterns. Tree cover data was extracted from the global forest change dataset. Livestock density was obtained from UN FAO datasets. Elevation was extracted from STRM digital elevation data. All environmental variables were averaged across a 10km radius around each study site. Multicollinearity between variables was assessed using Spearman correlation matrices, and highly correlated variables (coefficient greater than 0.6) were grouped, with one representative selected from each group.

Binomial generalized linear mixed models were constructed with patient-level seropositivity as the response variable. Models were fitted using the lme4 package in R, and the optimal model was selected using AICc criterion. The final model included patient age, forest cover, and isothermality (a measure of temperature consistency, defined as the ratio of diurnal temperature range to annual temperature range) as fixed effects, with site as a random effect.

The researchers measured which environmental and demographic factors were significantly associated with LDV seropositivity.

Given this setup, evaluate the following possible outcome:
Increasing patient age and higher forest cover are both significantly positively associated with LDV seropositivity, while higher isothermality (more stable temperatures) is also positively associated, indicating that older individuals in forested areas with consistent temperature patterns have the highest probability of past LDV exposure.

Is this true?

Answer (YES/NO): YES